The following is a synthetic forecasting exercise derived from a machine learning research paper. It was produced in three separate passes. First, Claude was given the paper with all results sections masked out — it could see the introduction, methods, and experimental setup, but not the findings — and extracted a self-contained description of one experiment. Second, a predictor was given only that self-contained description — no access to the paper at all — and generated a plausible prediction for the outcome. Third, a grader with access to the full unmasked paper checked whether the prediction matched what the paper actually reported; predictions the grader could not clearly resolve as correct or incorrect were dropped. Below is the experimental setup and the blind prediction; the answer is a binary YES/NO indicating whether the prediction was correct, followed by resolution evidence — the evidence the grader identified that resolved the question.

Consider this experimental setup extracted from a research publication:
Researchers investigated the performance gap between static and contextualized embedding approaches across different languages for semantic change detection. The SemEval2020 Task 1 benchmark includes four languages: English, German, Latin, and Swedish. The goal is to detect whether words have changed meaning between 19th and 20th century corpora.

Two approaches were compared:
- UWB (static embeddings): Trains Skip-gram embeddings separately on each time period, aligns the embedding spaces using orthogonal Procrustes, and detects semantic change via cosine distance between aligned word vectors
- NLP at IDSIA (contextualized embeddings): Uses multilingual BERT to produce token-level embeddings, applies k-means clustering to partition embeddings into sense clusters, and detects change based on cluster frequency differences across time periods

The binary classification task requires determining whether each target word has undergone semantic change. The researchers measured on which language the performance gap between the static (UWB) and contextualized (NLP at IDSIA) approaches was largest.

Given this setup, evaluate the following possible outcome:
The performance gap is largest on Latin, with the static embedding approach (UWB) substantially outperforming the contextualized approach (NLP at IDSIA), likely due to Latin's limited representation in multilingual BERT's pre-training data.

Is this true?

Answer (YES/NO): NO